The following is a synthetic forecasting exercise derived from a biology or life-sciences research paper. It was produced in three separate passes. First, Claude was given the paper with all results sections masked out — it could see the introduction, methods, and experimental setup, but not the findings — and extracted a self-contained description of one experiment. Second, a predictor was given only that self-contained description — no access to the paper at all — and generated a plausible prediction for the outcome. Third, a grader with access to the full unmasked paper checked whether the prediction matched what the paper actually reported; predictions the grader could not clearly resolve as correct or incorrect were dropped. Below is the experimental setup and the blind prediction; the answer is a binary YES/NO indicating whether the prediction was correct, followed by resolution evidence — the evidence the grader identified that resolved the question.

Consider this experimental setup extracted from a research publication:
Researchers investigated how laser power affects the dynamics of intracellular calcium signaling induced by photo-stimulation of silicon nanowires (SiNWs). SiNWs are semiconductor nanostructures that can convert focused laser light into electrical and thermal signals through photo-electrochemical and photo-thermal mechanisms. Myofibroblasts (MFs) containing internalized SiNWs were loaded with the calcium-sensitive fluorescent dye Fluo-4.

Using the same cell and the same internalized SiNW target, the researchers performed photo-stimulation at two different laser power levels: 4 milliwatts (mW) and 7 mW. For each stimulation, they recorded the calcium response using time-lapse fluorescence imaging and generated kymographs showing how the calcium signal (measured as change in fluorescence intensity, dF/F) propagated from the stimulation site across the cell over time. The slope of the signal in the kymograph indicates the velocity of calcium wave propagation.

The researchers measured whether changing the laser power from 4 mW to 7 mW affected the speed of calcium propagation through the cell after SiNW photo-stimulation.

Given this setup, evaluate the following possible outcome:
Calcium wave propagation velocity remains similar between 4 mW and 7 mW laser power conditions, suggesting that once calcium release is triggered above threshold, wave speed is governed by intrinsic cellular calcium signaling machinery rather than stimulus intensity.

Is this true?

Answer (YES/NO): NO